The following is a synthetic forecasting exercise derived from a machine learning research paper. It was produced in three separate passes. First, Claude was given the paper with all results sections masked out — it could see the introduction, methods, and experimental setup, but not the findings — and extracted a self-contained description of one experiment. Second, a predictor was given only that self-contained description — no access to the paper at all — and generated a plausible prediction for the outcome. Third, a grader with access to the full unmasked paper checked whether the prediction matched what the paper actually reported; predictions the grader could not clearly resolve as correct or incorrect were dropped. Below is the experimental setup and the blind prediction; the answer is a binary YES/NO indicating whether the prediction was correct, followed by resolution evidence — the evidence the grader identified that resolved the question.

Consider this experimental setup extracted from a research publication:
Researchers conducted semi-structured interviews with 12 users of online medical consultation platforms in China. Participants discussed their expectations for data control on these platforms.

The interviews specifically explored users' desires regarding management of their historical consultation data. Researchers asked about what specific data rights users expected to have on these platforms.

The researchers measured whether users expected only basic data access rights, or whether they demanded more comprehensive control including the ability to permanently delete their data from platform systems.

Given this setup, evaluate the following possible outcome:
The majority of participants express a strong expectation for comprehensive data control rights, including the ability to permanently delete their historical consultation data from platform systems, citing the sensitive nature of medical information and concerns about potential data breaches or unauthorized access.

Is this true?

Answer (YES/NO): YES